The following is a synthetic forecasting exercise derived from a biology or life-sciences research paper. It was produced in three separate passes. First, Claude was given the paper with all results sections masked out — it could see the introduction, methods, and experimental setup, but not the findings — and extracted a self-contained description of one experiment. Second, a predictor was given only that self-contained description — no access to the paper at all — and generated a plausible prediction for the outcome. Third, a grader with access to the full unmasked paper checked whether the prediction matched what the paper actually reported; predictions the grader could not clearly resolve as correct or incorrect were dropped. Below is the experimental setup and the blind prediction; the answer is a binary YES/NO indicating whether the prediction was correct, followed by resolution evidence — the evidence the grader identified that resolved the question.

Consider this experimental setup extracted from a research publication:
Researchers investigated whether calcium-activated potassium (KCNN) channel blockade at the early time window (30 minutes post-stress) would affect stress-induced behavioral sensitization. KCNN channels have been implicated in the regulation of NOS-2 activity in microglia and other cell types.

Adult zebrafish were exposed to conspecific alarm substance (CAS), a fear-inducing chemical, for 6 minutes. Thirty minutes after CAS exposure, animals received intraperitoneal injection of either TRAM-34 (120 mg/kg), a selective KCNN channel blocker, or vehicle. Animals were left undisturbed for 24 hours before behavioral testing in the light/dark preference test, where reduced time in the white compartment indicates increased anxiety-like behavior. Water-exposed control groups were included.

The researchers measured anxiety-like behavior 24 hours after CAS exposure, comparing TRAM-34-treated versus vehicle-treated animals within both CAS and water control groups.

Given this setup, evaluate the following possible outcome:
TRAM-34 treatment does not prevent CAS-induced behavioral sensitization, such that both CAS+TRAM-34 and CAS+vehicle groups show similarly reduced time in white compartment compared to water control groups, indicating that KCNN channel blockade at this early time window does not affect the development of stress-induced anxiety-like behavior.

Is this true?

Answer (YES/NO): YES